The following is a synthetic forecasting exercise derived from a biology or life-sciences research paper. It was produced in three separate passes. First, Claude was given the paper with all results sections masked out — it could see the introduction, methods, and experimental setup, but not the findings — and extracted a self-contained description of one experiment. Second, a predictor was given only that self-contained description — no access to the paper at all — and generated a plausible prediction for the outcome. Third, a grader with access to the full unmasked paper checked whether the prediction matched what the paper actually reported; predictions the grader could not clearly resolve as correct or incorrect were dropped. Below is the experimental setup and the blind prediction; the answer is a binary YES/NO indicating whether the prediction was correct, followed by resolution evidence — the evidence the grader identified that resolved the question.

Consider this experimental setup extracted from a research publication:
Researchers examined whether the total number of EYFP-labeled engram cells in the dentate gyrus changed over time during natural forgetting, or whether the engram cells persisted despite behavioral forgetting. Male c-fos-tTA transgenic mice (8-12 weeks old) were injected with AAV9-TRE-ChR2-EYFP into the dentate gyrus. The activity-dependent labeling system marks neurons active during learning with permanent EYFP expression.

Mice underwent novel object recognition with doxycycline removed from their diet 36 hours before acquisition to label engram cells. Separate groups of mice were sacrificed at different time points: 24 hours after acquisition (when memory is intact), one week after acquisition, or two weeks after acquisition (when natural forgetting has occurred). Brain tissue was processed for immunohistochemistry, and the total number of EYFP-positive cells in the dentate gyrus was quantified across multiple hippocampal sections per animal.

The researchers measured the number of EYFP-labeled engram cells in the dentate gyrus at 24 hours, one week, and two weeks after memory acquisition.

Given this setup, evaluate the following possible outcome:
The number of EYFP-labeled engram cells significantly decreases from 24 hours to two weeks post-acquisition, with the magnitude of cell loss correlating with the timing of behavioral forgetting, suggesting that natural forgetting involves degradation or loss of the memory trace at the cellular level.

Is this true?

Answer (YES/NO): NO